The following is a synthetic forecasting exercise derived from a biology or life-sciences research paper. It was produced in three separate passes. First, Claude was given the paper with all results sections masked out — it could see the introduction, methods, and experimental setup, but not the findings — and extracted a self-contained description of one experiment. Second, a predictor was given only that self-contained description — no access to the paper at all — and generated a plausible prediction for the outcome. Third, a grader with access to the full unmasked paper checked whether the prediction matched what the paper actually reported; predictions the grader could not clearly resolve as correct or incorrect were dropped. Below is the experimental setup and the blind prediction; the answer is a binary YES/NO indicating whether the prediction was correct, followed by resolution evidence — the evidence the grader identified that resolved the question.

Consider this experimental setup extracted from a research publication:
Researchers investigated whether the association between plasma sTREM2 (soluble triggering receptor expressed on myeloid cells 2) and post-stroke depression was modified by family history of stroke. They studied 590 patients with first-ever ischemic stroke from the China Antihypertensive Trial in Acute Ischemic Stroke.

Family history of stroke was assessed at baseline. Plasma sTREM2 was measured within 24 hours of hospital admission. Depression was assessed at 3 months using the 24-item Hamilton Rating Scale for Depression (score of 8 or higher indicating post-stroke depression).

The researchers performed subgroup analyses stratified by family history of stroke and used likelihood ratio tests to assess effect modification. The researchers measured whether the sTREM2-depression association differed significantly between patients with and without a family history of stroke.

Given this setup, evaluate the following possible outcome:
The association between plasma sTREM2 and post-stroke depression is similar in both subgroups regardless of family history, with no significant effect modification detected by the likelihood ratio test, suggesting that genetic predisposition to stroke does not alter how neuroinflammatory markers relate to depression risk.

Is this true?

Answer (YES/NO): YES